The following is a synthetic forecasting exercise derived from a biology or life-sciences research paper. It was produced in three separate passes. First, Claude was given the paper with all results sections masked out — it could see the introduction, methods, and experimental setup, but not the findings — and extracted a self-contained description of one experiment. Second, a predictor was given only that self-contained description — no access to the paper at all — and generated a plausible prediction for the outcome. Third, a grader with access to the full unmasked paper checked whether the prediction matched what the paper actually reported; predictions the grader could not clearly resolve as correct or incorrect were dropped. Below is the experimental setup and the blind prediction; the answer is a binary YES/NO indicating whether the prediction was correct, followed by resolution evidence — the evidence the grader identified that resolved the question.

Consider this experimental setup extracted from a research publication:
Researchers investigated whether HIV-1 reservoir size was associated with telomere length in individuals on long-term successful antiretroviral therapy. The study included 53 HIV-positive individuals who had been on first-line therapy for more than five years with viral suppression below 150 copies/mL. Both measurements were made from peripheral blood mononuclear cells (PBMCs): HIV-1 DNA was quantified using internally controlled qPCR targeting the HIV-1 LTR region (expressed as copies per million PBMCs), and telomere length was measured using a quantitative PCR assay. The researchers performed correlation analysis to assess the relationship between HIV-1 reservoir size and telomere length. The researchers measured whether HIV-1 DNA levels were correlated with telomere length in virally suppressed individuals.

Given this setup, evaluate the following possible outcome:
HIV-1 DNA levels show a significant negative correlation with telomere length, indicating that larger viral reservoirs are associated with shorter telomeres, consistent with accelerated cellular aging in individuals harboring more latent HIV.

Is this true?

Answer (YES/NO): NO